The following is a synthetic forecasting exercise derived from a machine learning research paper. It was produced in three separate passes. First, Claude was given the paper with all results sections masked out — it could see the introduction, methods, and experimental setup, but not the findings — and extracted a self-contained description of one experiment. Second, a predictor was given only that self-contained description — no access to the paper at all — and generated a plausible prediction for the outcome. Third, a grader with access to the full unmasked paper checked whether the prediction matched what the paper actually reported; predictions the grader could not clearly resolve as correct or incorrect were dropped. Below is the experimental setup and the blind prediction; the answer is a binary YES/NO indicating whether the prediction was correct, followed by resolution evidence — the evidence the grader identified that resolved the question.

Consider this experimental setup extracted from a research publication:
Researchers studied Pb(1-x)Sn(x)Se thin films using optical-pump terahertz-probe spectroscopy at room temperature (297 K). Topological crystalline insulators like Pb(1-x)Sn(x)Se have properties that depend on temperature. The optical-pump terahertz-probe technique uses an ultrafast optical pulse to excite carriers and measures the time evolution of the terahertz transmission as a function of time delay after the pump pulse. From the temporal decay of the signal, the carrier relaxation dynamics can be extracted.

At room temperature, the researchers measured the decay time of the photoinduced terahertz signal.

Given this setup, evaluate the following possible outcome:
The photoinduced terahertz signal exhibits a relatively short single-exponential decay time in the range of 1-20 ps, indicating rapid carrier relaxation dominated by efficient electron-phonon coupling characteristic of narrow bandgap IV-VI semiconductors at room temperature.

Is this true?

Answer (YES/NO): NO